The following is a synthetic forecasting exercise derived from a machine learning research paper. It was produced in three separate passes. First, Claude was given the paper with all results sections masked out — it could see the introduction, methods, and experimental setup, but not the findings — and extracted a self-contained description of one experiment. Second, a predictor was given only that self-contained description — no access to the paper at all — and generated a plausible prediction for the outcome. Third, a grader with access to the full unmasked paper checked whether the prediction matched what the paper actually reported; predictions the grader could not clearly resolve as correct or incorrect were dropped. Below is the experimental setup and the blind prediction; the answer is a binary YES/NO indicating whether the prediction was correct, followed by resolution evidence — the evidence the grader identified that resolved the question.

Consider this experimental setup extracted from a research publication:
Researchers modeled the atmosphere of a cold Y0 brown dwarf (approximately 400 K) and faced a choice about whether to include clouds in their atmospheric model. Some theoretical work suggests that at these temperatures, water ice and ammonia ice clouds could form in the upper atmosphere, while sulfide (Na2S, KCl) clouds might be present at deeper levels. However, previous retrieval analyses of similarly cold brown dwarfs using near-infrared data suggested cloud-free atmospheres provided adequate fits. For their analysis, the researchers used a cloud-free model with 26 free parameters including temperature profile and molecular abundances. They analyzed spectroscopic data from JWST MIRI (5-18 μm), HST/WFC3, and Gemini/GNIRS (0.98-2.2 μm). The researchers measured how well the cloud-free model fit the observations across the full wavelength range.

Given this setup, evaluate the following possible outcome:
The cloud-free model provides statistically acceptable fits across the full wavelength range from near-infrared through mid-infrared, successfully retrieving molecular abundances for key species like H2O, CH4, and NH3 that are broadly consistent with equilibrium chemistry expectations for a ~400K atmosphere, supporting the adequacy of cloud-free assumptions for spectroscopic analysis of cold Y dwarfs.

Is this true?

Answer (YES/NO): NO